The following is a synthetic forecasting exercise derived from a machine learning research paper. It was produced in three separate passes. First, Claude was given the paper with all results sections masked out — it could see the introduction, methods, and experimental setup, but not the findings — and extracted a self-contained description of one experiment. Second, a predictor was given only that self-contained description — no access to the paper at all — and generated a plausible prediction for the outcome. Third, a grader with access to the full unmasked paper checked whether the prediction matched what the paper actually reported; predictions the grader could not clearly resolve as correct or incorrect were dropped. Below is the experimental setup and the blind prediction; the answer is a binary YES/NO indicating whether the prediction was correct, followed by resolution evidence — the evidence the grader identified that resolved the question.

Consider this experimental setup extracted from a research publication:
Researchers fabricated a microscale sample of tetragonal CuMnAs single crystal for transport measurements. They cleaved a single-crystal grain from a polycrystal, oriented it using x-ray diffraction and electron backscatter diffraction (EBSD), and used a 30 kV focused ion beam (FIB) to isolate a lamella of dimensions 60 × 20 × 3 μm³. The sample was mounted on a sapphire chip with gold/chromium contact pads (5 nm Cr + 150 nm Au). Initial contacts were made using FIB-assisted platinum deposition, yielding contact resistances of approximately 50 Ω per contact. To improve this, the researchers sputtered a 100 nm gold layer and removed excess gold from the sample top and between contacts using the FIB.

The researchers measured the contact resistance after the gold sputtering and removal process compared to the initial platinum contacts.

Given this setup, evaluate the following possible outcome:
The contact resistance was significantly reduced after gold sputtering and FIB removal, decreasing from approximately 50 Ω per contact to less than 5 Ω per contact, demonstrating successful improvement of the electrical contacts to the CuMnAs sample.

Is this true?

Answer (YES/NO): NO